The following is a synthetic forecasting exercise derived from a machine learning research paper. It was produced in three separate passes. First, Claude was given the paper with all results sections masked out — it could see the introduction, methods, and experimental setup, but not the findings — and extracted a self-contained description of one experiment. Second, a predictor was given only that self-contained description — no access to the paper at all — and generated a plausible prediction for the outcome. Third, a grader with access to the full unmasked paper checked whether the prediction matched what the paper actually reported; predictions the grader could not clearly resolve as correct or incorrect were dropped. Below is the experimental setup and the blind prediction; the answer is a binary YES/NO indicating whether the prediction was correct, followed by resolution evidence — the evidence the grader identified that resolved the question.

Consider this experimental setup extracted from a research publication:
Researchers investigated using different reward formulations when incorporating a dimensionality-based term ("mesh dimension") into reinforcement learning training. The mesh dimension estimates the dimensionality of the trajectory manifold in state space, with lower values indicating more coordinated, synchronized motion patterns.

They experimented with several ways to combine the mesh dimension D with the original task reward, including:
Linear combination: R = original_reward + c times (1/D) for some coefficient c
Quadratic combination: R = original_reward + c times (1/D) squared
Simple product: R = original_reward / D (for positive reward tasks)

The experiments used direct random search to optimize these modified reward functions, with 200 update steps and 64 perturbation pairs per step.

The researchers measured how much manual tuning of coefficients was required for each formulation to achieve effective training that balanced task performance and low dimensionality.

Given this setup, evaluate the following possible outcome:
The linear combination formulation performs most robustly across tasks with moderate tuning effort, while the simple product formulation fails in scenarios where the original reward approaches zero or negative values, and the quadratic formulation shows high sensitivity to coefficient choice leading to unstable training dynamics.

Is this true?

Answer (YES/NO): NO